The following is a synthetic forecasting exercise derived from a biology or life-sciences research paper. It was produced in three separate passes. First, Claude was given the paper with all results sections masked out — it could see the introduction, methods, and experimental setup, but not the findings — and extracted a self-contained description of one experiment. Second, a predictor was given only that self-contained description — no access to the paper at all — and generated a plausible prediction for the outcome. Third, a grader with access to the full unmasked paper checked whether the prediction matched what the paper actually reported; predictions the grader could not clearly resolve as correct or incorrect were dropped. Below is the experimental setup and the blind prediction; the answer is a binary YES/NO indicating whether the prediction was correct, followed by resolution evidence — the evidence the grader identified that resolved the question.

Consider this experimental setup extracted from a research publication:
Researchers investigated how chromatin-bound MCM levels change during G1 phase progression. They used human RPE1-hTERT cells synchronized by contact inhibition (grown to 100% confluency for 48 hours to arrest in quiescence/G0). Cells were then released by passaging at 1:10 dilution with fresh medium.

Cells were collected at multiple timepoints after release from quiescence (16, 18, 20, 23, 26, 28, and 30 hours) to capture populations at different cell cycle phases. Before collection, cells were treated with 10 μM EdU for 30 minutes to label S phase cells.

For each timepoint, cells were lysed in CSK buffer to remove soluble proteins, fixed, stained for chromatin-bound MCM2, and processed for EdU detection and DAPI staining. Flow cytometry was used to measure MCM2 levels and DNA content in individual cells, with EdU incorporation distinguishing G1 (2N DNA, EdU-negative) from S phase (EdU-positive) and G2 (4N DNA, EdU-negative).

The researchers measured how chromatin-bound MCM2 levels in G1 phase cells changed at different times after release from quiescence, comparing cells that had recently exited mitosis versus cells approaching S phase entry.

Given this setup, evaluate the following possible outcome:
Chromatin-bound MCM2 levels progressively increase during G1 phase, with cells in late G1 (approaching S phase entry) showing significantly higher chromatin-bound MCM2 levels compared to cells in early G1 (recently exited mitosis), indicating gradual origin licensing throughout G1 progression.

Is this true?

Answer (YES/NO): YES